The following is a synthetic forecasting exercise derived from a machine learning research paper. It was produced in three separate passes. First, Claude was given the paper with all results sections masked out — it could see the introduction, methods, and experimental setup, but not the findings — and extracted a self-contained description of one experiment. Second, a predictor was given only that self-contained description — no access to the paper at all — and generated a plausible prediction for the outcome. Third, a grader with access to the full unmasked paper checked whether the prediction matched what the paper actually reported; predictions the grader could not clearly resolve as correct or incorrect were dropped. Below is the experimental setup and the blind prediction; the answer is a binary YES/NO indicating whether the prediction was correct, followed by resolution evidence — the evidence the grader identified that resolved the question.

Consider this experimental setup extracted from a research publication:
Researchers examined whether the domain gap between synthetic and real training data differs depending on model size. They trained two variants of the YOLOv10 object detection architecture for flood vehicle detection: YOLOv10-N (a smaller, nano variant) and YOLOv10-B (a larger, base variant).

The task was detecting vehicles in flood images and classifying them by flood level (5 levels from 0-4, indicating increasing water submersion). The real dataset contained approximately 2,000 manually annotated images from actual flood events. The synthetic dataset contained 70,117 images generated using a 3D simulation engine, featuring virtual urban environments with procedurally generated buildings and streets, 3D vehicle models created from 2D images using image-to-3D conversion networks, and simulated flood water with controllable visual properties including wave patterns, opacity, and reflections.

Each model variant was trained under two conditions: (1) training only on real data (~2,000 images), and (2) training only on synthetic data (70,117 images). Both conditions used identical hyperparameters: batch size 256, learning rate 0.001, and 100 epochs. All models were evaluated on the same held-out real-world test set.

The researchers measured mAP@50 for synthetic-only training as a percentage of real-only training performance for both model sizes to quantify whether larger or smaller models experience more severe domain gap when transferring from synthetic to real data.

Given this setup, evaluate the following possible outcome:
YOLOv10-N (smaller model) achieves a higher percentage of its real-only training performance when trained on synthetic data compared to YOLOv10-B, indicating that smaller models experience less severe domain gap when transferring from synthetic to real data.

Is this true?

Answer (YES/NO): YES